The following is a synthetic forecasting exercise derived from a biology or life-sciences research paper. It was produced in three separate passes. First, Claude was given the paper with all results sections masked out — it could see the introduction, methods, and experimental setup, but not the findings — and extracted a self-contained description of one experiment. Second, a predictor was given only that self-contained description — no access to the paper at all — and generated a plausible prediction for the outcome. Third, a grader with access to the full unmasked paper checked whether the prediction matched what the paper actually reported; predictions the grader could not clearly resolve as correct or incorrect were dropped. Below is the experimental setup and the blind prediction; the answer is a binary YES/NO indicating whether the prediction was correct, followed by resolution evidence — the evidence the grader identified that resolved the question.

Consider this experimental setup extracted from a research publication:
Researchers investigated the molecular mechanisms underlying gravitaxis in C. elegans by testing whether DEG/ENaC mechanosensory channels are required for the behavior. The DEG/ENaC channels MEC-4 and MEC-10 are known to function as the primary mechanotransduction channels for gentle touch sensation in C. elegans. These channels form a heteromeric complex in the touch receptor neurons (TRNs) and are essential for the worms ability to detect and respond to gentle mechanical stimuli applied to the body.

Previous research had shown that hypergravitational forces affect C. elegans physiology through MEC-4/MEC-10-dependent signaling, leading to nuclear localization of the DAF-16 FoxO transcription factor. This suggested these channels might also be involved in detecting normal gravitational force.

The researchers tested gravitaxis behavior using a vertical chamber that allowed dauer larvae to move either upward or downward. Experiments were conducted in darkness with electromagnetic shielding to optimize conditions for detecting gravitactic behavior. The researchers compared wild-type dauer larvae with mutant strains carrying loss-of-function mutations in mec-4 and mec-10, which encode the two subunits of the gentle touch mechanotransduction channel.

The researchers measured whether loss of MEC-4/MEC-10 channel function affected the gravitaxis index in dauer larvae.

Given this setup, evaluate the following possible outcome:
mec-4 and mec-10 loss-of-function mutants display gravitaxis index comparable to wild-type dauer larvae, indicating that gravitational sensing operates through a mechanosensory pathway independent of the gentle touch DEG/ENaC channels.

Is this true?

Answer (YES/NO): YES